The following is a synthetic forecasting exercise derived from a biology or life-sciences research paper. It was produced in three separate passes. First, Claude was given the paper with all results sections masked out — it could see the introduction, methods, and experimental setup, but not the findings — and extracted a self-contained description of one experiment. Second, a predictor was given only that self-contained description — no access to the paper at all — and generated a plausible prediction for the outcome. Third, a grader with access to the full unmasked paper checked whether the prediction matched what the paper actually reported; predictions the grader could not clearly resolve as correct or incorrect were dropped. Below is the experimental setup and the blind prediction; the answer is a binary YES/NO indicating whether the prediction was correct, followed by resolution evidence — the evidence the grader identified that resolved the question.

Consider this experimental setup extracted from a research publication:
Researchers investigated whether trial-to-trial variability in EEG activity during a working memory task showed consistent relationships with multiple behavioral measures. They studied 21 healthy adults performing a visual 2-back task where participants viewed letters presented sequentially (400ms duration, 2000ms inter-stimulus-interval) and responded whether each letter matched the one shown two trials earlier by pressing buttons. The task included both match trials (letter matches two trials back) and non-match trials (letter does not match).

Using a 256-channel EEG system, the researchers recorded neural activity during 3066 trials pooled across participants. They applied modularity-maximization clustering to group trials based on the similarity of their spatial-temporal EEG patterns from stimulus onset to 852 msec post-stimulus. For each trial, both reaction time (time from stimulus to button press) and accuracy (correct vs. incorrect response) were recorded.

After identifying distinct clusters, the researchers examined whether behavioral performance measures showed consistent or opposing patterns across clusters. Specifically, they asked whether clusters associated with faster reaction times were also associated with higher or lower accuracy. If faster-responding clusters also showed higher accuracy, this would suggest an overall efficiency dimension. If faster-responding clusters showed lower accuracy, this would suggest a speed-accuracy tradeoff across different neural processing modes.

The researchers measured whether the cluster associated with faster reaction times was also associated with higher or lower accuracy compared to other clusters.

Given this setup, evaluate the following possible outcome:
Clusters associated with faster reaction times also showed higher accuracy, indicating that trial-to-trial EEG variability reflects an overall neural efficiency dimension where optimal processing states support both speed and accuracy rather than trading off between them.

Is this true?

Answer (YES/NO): NO